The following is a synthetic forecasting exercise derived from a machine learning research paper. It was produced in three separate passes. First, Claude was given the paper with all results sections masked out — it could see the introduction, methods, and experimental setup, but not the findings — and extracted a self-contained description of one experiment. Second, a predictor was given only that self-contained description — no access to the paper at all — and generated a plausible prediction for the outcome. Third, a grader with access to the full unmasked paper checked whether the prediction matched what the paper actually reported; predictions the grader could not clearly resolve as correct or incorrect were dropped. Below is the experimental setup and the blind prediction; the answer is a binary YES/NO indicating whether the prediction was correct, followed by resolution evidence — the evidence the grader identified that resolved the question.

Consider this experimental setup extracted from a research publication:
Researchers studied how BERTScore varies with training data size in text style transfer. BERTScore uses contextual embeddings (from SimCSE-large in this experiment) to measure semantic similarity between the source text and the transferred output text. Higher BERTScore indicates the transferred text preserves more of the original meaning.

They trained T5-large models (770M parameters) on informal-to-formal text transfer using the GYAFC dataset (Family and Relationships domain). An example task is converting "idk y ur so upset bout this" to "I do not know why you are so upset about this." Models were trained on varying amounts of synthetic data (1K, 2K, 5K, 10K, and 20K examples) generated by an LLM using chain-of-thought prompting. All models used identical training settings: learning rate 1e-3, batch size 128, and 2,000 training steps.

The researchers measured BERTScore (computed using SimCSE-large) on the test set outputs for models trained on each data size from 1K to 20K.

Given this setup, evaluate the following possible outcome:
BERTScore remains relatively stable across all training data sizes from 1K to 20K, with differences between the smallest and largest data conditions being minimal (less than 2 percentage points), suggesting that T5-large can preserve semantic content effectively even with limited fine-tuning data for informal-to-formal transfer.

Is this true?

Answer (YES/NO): YES